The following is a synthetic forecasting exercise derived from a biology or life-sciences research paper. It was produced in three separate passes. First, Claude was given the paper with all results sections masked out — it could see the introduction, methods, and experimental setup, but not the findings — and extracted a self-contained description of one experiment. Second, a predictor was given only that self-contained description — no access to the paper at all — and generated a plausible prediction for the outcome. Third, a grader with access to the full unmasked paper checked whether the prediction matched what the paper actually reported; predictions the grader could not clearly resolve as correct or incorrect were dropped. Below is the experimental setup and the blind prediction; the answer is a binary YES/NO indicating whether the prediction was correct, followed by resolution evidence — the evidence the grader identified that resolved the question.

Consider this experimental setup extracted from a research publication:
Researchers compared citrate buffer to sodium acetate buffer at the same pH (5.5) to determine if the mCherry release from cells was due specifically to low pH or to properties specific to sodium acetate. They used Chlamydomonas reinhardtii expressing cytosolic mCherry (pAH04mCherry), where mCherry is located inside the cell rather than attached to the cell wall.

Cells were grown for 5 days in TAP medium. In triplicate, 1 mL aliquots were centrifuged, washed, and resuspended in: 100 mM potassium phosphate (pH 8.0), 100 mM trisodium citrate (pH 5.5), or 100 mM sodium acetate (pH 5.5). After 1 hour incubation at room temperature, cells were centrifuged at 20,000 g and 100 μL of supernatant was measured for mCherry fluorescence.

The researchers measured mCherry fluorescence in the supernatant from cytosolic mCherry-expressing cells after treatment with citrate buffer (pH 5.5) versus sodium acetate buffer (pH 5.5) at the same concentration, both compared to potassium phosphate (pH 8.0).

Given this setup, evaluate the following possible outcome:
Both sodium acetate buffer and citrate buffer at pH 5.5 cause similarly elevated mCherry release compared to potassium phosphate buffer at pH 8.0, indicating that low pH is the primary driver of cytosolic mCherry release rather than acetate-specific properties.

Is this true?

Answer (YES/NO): NO